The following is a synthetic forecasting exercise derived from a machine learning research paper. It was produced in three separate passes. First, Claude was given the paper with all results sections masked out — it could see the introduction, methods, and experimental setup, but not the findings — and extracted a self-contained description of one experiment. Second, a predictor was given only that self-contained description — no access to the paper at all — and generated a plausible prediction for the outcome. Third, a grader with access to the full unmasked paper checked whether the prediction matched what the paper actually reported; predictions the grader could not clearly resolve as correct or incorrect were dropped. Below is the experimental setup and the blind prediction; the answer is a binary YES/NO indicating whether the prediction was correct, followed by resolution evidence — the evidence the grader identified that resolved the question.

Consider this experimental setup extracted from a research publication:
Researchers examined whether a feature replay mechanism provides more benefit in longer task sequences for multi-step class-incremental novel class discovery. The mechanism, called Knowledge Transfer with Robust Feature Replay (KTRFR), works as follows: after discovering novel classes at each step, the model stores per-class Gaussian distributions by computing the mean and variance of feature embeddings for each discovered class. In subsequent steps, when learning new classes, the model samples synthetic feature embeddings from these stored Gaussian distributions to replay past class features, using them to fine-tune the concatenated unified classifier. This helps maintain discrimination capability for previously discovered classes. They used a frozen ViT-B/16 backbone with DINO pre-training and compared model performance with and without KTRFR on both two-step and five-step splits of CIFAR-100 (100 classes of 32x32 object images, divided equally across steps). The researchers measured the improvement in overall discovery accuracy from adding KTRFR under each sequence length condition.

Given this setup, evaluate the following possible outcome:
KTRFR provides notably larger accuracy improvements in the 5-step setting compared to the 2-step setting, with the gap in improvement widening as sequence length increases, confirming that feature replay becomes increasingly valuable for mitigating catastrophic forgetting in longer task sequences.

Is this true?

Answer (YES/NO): YES